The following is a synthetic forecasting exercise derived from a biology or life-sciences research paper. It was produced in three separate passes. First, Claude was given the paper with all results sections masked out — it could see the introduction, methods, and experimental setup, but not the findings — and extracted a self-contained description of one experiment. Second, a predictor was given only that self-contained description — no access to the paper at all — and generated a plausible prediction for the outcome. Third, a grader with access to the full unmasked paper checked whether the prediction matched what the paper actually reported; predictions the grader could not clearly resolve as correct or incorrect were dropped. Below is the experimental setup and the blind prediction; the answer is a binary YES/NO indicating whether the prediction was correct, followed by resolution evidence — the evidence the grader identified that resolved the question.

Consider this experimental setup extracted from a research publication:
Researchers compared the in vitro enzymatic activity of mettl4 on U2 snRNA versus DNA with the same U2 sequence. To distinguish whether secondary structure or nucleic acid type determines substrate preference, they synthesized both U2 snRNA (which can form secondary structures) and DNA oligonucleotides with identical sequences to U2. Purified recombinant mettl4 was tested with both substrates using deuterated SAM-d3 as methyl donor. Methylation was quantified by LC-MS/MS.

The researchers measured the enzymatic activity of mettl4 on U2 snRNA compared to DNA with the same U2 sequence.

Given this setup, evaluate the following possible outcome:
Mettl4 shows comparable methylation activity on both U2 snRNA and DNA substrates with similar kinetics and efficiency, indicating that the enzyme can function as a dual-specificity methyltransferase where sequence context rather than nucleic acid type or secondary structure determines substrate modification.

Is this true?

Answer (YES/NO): NO